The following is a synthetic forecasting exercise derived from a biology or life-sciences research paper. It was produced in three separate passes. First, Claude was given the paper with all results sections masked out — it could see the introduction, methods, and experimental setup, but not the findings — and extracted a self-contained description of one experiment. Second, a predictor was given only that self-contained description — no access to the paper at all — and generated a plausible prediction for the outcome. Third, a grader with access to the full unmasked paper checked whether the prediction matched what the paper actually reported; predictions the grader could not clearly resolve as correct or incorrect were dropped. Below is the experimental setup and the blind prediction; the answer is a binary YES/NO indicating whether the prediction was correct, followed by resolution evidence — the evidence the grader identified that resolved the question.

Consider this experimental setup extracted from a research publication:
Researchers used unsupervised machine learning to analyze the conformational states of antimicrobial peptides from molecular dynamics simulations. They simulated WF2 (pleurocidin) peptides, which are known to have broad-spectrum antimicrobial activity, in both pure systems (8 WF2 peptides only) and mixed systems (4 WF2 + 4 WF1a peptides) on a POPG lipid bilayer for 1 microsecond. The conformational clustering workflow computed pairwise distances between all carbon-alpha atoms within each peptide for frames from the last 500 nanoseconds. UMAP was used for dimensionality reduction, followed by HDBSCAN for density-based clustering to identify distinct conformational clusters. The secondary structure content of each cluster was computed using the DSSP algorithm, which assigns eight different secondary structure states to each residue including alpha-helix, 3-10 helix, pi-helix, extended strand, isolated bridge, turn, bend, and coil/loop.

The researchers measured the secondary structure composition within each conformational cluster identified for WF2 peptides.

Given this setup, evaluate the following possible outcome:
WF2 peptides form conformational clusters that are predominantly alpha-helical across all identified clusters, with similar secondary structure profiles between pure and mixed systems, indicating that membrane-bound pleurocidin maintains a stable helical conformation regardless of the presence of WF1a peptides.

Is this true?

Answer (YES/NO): NO